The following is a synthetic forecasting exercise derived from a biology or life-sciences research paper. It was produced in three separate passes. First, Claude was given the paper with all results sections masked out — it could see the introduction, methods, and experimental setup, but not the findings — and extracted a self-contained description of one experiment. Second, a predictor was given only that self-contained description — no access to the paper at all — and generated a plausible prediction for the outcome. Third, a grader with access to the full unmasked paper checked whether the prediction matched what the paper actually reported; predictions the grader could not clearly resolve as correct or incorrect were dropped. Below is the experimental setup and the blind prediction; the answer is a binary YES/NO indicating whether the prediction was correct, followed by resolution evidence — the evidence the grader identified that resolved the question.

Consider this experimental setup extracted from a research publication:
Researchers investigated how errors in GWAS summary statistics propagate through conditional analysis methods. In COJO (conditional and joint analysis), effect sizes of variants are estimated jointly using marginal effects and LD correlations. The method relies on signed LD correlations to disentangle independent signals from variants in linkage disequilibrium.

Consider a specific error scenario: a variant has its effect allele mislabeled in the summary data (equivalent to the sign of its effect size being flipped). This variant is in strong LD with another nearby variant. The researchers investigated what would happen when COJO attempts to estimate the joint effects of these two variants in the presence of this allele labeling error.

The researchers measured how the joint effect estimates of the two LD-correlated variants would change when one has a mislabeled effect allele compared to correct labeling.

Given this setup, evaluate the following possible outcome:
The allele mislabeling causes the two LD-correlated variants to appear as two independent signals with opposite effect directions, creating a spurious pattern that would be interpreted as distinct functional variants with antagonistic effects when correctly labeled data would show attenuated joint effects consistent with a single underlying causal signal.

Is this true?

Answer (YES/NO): NO